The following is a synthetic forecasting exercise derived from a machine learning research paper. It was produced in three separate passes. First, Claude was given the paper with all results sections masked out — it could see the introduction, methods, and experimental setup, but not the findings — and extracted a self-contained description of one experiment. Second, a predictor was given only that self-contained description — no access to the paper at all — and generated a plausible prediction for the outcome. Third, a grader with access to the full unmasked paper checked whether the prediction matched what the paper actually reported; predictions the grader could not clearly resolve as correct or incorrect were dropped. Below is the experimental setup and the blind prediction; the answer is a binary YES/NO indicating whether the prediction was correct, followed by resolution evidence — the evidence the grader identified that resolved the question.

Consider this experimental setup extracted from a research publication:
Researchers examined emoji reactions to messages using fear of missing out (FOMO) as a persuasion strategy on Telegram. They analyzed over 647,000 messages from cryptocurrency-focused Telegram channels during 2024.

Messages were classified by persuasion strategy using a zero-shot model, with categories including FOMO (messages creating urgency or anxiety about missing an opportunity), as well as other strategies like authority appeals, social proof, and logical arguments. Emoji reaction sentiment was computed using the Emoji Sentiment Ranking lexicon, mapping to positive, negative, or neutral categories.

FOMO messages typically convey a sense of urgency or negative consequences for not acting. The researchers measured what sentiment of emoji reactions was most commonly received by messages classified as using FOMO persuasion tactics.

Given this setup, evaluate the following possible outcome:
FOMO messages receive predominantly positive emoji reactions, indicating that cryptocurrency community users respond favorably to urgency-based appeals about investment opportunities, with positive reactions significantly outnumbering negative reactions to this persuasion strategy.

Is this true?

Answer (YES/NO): YES